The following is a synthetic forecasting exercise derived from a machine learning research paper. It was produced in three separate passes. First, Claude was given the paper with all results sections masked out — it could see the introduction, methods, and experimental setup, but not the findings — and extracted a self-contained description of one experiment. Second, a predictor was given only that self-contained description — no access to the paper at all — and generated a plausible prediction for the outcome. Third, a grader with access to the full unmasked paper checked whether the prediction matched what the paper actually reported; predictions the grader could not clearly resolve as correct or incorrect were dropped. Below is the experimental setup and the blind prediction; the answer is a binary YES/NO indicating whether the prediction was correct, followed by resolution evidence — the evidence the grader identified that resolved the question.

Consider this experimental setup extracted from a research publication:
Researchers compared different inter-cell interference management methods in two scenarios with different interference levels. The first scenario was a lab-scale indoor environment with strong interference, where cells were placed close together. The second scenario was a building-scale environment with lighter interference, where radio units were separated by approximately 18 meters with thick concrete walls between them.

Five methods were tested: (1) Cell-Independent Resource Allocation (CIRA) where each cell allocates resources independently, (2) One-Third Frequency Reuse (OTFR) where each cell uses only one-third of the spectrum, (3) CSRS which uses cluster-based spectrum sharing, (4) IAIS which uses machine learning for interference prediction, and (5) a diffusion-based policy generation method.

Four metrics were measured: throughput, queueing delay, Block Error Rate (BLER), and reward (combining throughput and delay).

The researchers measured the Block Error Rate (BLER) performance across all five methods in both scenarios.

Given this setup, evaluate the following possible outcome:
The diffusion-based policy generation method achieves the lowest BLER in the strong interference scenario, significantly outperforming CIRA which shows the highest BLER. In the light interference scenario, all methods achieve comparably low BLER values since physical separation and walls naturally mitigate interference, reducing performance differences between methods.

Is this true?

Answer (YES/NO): NO